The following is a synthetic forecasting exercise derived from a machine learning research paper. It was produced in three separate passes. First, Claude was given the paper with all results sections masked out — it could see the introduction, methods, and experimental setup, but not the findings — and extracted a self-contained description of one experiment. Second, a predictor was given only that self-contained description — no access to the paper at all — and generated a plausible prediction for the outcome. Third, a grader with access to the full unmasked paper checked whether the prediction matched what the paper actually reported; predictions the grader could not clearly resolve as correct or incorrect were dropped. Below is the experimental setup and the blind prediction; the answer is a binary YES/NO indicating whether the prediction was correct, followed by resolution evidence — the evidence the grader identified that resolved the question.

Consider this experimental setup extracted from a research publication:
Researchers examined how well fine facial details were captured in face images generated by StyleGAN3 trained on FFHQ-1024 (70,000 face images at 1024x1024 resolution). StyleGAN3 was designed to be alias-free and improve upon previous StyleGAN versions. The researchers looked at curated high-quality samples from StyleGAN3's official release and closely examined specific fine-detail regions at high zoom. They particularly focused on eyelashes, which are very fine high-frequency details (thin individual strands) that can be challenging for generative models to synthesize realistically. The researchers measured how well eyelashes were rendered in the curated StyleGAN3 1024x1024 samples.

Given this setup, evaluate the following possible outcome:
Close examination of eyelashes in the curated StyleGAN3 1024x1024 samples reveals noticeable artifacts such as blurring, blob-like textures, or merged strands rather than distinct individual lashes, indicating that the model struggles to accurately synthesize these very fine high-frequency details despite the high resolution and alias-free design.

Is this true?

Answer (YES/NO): NO